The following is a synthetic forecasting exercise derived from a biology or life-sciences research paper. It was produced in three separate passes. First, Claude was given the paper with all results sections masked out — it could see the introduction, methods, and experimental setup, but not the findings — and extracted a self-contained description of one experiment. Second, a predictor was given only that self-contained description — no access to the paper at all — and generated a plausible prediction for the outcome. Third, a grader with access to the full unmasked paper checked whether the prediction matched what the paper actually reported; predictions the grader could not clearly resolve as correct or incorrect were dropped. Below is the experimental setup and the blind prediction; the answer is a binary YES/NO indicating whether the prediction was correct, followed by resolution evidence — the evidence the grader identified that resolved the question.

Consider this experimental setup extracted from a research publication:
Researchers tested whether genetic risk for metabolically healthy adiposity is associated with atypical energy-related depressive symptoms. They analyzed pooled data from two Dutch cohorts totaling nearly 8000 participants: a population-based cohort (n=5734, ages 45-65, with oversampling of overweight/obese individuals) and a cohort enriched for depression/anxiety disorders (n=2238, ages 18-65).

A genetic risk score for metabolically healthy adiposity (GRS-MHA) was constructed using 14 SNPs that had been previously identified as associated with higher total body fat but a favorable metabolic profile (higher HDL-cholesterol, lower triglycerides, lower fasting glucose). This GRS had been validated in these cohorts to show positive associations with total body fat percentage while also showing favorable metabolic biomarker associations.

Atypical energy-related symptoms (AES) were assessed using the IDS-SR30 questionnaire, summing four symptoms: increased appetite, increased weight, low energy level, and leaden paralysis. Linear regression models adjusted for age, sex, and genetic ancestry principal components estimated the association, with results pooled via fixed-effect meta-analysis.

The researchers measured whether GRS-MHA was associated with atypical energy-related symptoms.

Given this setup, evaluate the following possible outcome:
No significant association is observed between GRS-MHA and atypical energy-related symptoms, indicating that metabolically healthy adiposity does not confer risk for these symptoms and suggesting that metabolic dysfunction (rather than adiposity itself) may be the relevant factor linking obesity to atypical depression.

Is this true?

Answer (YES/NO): YES